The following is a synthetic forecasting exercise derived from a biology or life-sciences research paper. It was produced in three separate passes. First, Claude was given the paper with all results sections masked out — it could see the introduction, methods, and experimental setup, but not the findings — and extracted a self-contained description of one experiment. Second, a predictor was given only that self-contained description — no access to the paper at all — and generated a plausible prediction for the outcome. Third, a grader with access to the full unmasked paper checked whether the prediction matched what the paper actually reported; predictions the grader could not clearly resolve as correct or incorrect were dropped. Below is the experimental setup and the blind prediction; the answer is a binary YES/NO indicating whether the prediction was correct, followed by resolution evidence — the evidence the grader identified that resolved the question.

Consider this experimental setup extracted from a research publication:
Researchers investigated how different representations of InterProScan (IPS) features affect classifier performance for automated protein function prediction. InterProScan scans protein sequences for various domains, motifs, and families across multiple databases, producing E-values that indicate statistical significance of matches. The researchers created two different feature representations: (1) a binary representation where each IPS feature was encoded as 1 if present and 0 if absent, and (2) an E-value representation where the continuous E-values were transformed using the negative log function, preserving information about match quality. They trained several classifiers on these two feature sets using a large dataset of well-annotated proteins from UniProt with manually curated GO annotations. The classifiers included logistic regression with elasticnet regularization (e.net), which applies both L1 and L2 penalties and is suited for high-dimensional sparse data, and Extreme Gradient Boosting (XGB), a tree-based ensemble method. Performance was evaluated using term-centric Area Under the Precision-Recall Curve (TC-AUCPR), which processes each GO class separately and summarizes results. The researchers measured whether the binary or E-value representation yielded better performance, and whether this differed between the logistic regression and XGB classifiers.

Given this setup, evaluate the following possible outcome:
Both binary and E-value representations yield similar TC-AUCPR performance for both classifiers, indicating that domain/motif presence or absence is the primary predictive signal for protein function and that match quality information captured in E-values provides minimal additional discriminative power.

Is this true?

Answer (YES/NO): NO